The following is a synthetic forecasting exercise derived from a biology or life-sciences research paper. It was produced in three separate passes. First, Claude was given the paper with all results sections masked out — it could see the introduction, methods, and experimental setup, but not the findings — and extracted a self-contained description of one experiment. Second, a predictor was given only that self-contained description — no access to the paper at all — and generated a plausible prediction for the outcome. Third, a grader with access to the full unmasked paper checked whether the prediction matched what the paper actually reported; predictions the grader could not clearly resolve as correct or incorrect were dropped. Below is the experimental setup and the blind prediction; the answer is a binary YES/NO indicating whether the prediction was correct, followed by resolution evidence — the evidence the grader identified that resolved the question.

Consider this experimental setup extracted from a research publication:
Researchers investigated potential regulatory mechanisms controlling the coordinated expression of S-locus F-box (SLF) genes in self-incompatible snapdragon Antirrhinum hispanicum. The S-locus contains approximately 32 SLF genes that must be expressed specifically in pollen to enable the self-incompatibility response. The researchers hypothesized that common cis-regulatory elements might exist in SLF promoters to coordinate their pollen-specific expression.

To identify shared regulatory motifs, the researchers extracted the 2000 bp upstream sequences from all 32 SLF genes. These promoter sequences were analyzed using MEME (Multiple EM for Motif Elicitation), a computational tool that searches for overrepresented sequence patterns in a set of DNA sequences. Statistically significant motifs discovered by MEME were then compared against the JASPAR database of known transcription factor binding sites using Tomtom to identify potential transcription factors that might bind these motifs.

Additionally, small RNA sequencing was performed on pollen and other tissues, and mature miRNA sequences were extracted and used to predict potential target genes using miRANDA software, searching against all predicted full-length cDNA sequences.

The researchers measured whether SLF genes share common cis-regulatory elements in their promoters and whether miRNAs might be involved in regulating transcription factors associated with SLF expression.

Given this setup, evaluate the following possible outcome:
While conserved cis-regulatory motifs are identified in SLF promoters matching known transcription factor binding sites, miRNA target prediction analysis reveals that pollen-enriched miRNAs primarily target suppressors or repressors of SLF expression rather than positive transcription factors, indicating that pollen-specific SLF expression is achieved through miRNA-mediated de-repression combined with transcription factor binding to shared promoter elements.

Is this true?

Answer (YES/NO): NO